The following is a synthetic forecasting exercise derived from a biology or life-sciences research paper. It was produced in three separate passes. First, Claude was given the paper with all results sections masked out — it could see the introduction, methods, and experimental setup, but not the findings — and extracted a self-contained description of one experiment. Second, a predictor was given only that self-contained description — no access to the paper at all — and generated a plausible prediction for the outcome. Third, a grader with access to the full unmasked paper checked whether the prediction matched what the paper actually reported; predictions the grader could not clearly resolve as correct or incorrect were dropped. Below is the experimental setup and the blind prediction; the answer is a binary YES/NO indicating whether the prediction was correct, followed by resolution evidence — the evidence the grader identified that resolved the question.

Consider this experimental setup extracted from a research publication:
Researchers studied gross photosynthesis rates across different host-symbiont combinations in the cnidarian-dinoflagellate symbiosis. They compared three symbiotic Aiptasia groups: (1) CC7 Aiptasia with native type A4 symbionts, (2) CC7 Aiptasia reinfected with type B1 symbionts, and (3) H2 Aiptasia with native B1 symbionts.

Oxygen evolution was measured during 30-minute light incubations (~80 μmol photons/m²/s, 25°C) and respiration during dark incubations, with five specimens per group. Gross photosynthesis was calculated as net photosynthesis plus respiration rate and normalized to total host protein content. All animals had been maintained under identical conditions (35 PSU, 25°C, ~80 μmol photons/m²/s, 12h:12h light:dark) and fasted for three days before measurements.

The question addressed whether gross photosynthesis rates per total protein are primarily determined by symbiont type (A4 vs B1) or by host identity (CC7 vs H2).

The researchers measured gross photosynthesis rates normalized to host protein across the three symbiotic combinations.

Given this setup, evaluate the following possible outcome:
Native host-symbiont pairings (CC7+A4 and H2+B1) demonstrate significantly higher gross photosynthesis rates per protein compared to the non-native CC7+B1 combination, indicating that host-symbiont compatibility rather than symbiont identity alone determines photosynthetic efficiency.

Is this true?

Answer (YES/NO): YES